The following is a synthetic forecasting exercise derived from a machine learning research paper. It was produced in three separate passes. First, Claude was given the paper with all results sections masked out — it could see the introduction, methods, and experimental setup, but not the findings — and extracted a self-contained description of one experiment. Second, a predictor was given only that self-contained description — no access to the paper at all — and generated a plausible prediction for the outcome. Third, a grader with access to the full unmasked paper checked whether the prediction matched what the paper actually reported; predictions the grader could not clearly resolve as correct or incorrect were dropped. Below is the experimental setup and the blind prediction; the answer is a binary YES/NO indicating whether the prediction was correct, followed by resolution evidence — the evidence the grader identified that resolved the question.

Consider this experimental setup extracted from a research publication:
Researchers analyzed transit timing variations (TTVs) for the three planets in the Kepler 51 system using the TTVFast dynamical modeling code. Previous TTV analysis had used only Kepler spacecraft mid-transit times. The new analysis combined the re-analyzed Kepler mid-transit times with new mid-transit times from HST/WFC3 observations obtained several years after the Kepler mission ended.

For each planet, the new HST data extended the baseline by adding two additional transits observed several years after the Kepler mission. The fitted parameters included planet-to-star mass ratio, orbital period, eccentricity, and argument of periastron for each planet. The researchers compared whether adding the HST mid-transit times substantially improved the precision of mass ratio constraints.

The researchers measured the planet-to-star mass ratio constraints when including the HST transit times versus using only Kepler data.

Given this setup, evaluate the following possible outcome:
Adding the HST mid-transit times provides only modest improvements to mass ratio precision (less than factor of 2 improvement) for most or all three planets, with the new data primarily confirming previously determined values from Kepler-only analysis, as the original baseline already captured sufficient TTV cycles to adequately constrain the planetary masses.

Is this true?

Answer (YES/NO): NO